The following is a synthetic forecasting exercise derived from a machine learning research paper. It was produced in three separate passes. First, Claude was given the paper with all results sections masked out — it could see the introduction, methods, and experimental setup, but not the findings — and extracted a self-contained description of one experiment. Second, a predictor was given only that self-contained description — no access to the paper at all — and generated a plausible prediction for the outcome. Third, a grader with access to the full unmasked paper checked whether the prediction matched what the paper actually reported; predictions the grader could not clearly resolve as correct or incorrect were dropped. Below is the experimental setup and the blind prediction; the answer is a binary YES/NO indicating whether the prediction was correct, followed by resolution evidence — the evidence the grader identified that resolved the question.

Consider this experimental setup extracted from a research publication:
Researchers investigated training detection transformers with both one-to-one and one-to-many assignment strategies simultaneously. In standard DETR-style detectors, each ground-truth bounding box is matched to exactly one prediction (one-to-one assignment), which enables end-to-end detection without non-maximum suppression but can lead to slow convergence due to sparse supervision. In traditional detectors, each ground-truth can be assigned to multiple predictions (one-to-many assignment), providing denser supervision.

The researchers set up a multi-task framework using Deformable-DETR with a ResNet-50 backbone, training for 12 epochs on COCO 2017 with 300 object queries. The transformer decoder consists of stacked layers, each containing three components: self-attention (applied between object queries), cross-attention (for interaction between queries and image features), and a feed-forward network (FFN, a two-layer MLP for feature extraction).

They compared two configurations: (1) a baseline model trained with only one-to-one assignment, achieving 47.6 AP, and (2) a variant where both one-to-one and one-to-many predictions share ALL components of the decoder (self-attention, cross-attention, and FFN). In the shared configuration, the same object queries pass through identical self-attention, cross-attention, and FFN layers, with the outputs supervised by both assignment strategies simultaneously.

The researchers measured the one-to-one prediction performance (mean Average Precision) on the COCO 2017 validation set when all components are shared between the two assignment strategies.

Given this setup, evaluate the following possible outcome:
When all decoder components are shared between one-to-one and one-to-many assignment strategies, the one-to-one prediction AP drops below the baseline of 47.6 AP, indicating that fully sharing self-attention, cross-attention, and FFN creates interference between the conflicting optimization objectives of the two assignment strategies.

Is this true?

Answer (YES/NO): YES